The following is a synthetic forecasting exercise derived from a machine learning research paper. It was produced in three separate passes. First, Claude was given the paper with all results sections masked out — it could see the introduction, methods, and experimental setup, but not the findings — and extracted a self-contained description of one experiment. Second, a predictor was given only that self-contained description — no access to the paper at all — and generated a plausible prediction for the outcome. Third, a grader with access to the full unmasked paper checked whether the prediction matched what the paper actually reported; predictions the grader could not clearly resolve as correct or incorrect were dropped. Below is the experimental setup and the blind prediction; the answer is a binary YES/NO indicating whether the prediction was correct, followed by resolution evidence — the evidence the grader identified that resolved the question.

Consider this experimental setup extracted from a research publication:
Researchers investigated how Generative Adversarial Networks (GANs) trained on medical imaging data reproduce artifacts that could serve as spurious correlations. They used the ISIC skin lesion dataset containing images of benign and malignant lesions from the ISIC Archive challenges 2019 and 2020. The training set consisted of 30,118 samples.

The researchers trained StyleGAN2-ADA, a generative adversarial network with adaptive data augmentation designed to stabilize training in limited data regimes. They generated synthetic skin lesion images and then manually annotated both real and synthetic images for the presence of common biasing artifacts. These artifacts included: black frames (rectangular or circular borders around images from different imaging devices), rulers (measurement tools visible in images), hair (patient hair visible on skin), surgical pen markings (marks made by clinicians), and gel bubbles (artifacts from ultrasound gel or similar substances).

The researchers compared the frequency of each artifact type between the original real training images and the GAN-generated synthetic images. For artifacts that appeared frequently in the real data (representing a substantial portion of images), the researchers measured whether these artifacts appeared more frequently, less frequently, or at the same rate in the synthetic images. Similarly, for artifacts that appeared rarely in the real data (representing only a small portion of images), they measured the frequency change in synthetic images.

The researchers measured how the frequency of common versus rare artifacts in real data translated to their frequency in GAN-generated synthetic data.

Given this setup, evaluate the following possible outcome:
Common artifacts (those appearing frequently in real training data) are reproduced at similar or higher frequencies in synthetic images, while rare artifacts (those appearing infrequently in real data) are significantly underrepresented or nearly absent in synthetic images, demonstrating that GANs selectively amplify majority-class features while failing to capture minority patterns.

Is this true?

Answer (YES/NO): YES